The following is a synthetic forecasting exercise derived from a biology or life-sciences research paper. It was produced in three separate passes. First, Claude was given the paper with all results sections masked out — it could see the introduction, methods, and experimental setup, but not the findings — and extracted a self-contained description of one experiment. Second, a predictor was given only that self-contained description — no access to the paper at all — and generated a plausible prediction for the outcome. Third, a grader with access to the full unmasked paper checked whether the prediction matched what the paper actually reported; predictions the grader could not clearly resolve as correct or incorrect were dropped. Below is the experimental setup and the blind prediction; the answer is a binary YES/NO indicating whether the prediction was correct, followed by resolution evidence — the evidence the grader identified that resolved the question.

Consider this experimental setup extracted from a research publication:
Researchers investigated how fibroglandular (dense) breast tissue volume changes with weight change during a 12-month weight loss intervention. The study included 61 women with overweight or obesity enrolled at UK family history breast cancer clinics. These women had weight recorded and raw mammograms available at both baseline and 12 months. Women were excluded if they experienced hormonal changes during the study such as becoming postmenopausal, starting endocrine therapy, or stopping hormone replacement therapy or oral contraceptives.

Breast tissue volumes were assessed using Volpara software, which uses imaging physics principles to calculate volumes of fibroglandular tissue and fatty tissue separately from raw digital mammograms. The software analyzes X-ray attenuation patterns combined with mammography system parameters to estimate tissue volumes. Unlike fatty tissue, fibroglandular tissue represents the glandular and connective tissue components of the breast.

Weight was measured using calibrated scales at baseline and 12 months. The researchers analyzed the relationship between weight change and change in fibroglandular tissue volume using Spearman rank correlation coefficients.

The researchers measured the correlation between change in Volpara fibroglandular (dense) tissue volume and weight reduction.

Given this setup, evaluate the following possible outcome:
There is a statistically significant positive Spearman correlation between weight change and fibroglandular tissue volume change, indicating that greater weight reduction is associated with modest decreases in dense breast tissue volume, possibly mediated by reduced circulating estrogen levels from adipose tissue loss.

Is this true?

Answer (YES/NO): NO